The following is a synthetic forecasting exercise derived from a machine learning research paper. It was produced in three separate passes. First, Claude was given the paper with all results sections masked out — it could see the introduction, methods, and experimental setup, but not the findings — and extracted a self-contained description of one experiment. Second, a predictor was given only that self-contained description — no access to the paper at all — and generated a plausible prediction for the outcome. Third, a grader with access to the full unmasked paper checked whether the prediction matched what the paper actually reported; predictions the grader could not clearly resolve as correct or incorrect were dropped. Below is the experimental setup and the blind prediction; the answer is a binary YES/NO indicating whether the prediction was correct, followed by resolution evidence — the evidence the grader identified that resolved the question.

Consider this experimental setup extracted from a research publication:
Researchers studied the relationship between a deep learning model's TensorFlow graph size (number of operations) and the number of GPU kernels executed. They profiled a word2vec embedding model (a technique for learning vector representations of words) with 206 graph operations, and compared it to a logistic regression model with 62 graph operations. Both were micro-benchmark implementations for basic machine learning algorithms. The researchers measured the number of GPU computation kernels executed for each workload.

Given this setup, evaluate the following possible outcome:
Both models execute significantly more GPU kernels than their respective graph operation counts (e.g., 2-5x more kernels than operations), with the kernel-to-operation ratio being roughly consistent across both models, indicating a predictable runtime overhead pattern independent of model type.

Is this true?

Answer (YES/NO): NO